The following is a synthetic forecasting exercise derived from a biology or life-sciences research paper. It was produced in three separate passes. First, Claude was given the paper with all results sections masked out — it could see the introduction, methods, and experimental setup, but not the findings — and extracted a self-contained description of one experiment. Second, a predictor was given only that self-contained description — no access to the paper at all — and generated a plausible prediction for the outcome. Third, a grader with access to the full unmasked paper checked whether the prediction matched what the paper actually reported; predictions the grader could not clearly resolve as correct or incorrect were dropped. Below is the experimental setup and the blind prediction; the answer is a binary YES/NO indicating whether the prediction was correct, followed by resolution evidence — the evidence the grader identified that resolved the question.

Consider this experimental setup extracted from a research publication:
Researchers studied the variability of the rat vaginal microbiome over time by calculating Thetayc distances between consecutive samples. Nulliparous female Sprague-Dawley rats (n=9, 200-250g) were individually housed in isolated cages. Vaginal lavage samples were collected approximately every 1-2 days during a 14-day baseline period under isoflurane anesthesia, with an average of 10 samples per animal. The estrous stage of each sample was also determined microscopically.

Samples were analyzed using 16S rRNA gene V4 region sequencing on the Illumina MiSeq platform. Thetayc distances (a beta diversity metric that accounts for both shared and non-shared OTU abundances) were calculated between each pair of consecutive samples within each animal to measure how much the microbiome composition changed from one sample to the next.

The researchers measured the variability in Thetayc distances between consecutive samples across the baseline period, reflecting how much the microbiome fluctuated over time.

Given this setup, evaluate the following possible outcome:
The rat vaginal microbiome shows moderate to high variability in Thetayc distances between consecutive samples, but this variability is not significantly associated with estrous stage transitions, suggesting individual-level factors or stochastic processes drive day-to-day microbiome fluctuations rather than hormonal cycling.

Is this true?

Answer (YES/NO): NO